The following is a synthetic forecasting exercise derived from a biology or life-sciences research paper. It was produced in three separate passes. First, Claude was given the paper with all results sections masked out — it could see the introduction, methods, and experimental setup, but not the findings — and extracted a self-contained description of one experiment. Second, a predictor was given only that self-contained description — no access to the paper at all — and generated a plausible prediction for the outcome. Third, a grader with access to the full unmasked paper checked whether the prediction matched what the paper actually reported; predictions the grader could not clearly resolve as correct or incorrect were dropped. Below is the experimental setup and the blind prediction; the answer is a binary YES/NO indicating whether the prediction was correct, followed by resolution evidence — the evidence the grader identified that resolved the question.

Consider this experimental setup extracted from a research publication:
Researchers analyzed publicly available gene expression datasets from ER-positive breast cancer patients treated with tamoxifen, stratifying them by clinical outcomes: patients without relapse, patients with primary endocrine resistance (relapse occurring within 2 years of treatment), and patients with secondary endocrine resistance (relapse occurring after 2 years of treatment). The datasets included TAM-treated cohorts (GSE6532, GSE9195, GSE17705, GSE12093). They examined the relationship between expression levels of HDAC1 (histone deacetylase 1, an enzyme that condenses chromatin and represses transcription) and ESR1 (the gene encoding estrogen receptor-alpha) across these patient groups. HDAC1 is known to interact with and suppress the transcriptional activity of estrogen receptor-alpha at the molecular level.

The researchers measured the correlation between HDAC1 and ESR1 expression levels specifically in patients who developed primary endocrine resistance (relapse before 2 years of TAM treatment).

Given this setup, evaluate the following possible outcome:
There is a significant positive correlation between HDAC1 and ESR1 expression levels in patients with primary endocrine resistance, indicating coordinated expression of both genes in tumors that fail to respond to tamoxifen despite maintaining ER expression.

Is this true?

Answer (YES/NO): NO